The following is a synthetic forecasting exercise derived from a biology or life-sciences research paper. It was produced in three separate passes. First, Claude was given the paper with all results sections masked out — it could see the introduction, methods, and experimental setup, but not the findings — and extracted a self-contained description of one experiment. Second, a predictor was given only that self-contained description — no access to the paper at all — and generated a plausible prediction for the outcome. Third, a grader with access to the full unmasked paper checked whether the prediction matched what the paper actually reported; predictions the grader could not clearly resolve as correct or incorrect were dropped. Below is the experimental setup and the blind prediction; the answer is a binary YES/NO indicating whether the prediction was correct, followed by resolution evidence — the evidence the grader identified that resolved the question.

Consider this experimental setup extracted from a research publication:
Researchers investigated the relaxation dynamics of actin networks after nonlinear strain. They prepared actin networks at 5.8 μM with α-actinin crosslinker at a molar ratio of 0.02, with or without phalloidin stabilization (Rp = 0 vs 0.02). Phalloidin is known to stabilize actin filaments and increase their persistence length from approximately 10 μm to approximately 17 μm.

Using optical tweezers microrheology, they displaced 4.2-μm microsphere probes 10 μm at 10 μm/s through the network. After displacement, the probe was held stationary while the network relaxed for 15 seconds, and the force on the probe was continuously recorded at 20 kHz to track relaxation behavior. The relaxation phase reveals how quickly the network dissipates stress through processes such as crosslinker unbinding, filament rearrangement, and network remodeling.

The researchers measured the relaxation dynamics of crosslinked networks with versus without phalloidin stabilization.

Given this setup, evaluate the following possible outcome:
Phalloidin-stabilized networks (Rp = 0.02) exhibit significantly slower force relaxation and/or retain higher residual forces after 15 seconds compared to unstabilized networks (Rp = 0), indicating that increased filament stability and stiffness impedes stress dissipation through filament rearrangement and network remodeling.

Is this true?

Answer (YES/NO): NO